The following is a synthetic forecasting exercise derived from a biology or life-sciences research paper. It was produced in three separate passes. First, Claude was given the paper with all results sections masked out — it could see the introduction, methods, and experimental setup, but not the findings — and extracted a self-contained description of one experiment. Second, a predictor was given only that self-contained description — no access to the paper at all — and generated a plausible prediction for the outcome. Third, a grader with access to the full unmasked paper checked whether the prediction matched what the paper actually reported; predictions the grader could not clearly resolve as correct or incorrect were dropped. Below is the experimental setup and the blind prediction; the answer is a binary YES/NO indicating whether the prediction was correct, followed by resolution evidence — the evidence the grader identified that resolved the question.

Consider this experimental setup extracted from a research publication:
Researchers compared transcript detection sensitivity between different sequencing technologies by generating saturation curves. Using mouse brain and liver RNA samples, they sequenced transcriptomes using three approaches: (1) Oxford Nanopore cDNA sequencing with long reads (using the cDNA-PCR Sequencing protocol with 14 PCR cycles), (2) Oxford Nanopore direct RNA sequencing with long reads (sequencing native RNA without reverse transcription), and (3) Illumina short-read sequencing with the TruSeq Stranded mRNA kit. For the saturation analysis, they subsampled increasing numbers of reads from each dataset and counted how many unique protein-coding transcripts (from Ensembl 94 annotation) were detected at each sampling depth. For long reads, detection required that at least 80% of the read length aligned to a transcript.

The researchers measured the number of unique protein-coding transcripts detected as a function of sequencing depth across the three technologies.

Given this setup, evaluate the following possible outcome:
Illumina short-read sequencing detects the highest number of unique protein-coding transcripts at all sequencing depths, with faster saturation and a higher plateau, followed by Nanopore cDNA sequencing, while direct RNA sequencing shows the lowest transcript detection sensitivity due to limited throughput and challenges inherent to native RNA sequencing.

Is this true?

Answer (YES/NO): NO